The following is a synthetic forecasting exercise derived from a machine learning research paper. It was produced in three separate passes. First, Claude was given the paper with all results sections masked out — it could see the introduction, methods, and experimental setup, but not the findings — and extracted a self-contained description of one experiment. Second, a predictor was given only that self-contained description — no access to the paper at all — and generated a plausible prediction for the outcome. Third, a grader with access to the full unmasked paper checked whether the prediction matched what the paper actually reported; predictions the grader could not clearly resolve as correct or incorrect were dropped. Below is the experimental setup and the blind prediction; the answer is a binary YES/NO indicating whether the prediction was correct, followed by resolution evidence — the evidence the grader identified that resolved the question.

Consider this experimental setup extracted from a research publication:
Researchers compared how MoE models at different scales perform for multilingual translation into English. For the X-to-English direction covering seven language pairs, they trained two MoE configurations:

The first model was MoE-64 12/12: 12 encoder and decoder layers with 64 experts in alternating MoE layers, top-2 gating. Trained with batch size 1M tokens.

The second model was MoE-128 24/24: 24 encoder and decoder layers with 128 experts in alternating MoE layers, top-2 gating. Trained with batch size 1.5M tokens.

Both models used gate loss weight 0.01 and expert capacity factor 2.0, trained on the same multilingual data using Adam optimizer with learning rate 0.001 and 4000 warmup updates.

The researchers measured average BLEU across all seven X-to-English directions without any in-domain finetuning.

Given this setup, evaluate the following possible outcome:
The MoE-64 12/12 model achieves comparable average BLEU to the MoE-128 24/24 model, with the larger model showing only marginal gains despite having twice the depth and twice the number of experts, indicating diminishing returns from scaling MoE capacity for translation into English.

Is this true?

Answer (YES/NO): NO